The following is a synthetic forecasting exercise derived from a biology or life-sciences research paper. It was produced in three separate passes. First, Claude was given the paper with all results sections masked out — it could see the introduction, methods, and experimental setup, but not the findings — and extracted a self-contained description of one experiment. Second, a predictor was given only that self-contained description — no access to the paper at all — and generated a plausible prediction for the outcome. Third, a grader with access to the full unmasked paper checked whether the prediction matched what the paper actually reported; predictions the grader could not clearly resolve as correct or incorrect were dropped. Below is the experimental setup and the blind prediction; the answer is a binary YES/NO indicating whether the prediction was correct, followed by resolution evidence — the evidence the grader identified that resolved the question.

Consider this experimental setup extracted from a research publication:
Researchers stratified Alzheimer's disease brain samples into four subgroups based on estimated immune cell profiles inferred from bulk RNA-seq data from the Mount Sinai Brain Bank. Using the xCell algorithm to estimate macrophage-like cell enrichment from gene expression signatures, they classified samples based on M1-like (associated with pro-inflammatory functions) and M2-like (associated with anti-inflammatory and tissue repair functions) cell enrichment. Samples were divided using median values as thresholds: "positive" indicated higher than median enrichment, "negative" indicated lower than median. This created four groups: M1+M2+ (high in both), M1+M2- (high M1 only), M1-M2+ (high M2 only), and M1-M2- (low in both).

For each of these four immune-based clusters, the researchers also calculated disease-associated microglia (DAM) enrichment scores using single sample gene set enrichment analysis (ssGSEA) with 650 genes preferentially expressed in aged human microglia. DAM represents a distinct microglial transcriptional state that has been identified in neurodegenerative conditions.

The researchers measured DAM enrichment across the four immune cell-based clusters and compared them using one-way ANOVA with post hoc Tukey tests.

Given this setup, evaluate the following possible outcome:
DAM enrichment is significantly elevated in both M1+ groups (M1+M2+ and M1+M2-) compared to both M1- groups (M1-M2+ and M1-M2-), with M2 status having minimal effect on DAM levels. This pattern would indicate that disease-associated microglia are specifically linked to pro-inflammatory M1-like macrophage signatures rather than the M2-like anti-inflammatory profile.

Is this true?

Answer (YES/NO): NO